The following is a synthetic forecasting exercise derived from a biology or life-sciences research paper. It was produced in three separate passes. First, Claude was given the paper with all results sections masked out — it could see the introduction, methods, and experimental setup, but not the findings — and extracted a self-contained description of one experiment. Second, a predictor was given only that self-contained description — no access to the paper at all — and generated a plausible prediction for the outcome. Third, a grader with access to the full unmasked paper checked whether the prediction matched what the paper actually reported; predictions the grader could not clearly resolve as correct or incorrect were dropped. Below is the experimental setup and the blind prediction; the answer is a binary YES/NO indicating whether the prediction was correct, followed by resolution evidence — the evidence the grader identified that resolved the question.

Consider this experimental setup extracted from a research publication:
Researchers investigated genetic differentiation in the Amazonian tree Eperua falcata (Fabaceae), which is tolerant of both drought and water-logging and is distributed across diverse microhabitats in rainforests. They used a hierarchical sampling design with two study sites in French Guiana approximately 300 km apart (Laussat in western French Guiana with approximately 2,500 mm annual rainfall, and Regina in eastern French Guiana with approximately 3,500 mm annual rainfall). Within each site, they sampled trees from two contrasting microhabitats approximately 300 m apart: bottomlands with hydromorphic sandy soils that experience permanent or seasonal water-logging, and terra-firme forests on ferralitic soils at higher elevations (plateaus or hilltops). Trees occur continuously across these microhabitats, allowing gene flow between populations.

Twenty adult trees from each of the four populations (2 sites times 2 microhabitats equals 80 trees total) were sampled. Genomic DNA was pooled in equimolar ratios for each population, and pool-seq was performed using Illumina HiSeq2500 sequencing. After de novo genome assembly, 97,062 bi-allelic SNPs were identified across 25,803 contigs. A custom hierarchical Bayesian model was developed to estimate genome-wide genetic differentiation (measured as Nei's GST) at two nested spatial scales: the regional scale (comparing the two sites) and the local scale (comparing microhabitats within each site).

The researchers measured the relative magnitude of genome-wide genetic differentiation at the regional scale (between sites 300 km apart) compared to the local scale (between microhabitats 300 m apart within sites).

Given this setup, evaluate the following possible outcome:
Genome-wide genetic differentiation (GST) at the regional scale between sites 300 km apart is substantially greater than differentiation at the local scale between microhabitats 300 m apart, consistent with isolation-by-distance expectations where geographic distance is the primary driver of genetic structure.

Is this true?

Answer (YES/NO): NO